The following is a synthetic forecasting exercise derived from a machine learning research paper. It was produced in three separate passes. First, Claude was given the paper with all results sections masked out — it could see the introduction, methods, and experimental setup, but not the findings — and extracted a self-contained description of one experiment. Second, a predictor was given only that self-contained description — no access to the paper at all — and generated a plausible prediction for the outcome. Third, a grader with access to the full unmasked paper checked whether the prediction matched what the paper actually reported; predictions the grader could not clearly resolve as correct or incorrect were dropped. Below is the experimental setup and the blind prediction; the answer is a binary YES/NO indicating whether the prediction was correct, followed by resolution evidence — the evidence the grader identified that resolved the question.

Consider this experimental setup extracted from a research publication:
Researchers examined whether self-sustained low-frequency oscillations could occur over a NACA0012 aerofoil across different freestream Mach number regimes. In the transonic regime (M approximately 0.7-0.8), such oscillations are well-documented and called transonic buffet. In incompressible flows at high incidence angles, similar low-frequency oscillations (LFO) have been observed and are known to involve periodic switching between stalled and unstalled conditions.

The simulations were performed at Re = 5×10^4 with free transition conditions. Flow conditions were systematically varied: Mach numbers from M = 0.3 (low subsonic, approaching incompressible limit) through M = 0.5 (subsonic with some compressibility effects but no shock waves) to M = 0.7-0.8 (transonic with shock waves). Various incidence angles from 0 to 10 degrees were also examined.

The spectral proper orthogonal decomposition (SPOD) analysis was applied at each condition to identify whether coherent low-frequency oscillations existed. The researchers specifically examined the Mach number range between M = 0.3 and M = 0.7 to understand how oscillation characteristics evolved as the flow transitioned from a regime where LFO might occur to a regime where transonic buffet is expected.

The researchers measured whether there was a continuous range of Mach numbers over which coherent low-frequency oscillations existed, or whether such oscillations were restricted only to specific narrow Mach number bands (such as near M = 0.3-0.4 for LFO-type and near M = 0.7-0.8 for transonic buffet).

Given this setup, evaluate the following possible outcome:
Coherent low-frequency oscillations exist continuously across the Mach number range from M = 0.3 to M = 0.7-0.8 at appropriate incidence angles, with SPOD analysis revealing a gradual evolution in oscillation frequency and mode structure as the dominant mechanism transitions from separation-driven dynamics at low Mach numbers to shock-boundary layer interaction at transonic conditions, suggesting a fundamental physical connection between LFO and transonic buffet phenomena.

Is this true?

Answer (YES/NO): NO